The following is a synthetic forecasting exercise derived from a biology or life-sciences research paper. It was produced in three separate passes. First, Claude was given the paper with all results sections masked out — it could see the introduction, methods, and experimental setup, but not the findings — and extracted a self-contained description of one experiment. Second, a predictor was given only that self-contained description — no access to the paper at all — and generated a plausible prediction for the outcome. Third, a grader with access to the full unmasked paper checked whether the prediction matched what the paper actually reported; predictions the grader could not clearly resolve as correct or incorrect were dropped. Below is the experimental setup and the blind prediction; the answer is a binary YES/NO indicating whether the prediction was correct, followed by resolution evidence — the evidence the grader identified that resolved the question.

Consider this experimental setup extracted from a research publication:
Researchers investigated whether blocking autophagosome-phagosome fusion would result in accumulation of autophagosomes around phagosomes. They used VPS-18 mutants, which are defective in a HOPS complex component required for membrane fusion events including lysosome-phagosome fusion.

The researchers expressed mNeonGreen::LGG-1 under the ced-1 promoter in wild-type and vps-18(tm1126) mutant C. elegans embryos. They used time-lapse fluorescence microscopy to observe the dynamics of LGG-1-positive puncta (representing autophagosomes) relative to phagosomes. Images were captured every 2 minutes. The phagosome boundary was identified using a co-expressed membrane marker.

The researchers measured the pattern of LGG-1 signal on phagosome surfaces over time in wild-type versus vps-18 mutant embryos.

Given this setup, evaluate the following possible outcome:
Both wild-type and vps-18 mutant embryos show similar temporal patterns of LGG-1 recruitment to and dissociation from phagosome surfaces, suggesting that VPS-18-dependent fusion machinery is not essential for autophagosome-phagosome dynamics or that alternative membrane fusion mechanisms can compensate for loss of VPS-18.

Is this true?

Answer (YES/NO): NO